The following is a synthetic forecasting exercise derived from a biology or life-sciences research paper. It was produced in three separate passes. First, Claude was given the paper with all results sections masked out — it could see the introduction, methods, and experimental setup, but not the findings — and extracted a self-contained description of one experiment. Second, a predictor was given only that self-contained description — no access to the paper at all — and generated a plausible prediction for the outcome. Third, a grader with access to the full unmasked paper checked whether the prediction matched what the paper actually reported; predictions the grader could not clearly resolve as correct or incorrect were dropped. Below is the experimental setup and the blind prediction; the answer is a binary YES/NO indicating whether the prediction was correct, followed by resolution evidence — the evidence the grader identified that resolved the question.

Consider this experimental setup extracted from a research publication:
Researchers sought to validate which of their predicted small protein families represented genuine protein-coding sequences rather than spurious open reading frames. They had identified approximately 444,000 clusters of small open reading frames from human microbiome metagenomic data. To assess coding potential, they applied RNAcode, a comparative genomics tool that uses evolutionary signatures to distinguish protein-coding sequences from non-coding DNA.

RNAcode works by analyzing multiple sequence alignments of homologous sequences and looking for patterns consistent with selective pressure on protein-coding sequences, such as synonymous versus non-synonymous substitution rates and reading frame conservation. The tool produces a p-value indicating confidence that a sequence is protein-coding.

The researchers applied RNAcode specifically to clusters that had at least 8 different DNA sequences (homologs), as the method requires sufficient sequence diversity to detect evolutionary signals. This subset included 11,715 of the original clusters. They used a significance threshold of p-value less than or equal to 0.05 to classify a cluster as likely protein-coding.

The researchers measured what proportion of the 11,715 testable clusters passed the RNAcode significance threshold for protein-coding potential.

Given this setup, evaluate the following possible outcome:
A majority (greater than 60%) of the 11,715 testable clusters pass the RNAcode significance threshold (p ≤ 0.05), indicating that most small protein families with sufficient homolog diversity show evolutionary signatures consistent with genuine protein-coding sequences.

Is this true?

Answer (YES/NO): NO